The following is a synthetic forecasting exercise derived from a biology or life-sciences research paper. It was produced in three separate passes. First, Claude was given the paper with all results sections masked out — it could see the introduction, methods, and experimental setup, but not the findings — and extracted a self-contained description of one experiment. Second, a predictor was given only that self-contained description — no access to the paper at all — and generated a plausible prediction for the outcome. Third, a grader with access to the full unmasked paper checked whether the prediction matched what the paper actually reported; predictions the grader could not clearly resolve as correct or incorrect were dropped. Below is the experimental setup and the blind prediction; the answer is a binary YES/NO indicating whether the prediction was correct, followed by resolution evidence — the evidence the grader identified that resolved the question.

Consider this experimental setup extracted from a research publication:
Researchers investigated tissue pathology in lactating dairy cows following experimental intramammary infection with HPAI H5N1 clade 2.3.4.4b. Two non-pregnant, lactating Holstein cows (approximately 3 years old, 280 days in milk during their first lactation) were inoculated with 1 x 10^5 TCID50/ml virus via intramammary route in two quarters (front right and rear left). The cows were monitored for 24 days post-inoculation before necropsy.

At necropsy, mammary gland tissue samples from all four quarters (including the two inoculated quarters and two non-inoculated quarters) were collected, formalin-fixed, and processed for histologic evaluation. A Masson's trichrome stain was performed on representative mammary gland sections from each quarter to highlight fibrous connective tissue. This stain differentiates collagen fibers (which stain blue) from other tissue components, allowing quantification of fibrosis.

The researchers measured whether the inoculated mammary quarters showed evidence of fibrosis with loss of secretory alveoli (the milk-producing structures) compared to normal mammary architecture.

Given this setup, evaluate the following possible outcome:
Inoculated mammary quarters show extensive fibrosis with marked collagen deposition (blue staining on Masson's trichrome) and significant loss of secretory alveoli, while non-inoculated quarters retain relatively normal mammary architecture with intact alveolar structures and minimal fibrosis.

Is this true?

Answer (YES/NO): YES